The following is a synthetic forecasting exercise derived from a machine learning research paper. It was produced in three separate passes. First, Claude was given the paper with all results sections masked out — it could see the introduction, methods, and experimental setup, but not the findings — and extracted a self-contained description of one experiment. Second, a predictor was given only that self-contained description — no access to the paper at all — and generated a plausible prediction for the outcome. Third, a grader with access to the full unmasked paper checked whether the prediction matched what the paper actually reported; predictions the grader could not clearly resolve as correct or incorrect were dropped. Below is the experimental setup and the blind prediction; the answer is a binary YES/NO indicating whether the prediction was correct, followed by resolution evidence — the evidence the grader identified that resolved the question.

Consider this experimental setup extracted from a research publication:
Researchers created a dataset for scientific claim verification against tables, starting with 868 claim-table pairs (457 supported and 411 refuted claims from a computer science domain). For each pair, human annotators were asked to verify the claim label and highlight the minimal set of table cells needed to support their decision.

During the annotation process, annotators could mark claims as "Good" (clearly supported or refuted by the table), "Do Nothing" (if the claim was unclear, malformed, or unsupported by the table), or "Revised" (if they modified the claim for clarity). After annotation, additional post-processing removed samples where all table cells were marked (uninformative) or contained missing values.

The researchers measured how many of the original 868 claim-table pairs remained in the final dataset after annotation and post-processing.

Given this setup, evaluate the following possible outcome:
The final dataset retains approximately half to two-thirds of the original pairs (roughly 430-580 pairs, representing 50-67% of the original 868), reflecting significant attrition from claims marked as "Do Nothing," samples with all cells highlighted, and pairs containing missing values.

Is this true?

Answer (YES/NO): NO